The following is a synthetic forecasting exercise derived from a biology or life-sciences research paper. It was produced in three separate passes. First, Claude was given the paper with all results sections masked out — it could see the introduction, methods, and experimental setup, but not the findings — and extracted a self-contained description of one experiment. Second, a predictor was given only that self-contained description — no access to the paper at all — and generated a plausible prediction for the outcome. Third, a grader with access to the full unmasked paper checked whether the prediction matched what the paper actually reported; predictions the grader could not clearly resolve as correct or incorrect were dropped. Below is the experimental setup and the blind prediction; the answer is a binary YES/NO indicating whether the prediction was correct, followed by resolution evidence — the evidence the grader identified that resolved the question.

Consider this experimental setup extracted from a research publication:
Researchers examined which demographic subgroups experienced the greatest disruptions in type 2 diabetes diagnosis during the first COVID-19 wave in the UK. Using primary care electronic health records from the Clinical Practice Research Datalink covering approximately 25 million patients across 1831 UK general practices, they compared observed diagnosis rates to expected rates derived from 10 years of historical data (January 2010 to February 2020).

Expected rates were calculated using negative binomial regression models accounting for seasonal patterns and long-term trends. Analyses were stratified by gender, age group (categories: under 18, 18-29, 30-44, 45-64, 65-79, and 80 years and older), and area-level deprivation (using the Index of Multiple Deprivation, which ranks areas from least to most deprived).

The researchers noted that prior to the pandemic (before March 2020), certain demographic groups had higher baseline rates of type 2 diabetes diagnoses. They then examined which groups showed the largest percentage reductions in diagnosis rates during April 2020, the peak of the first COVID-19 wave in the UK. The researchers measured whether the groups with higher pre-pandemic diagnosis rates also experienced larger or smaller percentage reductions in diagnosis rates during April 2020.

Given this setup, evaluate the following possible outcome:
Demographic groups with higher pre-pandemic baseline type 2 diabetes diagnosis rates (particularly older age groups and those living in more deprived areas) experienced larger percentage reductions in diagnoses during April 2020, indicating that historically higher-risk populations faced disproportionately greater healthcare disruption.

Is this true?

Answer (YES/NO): YES